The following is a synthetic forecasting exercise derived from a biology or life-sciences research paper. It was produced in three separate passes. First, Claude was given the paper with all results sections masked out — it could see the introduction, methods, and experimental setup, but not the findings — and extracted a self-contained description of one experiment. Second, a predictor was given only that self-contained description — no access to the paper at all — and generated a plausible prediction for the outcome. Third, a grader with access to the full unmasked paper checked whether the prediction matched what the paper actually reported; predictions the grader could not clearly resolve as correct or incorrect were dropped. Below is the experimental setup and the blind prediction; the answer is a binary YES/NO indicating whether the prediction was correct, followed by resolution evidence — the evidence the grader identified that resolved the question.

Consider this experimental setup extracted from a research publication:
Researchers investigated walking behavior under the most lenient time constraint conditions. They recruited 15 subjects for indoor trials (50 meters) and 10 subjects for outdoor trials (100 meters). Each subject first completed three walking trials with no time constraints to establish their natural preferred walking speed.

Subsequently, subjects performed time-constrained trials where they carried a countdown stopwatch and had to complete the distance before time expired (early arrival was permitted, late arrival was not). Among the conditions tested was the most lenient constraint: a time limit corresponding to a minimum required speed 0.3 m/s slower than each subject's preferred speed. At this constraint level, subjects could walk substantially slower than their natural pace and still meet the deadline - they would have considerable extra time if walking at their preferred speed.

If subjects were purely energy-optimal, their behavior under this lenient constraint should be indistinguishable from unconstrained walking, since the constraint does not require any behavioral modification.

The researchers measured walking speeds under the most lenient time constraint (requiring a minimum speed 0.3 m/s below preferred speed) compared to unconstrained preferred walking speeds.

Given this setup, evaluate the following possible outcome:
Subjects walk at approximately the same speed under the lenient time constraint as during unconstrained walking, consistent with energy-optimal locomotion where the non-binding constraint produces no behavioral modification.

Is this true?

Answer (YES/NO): NO